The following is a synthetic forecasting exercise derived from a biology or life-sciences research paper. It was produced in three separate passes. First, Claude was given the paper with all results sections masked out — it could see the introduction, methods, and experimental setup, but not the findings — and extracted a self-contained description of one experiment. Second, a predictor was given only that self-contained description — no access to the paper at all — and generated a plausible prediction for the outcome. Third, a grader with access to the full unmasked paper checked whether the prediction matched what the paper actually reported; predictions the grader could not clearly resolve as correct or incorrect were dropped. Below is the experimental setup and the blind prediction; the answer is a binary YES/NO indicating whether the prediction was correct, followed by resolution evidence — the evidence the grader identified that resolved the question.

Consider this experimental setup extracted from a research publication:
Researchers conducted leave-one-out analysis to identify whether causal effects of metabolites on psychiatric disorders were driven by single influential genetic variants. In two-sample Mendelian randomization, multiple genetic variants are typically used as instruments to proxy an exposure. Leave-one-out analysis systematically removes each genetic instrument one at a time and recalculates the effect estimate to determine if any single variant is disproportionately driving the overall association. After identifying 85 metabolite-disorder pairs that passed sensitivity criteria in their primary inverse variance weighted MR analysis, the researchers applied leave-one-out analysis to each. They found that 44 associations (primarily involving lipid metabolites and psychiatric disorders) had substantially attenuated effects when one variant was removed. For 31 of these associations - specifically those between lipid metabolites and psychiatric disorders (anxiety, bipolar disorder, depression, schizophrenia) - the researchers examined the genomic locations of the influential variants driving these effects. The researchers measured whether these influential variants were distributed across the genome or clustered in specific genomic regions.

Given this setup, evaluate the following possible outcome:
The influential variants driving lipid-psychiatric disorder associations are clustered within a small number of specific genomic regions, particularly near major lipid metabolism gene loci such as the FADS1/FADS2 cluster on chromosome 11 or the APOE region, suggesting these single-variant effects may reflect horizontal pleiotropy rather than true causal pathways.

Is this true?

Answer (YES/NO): NO